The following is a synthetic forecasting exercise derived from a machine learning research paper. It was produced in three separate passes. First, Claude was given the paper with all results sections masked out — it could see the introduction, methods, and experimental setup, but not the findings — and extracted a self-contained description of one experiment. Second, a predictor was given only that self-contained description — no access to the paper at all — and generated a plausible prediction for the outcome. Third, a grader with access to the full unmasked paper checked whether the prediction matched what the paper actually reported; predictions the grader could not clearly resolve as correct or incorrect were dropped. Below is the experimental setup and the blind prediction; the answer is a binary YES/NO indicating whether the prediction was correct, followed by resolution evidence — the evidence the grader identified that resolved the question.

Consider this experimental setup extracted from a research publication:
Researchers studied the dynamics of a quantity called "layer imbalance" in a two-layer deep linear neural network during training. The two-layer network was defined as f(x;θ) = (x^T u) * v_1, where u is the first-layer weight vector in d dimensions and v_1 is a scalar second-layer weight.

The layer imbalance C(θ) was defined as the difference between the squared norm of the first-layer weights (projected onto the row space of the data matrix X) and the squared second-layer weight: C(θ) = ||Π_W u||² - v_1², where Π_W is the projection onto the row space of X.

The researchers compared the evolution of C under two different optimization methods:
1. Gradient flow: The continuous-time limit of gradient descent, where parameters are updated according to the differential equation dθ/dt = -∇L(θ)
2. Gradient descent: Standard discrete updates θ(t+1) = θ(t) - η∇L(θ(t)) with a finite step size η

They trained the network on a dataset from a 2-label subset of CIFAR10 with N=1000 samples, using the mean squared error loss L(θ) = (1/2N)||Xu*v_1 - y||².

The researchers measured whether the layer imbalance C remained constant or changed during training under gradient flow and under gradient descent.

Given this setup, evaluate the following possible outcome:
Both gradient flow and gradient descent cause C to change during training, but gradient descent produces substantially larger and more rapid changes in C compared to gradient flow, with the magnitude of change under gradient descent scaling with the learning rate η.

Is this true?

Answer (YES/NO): NO